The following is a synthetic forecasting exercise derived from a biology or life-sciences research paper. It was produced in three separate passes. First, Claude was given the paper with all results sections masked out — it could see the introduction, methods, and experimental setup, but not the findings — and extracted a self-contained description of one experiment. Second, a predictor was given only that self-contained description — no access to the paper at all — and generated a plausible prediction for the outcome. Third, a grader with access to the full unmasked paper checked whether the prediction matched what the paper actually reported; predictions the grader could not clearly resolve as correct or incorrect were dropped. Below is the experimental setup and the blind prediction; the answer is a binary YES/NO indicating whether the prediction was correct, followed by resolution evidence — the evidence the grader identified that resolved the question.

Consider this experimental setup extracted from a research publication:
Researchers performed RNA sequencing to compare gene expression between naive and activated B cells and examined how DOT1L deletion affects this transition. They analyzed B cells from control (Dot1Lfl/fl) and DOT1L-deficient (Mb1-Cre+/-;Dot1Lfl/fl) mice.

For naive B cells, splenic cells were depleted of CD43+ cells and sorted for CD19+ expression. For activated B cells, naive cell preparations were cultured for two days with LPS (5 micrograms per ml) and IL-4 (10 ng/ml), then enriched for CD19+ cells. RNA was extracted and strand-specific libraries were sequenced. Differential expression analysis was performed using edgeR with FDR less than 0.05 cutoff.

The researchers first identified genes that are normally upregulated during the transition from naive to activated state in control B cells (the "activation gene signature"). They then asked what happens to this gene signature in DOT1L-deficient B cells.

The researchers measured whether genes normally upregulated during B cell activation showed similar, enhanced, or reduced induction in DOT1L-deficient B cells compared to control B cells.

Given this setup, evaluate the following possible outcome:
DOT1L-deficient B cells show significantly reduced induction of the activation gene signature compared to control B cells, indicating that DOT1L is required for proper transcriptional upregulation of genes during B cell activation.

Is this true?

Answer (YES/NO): NO